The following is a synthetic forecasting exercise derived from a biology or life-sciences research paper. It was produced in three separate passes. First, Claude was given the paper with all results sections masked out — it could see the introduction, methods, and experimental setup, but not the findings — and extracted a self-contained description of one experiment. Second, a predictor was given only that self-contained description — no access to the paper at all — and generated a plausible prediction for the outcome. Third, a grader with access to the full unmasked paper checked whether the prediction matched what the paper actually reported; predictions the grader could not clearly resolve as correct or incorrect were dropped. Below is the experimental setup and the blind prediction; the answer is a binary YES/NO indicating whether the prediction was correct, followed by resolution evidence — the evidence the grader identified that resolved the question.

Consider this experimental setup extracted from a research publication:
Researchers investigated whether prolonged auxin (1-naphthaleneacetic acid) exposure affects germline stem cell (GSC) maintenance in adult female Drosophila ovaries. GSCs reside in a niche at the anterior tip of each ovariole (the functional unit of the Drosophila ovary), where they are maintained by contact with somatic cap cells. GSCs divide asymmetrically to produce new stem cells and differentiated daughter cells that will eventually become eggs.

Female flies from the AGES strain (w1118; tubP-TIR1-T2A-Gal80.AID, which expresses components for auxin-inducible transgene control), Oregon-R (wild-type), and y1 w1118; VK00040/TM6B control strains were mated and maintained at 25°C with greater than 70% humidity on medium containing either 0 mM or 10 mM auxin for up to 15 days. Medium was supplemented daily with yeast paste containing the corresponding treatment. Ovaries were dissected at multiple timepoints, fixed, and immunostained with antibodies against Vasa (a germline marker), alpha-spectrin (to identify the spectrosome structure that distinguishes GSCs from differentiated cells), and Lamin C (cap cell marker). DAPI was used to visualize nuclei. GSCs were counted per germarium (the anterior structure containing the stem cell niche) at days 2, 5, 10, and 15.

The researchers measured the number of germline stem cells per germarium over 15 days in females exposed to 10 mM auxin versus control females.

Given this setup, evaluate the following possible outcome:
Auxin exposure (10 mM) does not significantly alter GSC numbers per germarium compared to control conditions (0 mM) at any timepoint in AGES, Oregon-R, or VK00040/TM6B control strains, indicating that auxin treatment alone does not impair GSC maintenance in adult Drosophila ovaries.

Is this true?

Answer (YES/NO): YES